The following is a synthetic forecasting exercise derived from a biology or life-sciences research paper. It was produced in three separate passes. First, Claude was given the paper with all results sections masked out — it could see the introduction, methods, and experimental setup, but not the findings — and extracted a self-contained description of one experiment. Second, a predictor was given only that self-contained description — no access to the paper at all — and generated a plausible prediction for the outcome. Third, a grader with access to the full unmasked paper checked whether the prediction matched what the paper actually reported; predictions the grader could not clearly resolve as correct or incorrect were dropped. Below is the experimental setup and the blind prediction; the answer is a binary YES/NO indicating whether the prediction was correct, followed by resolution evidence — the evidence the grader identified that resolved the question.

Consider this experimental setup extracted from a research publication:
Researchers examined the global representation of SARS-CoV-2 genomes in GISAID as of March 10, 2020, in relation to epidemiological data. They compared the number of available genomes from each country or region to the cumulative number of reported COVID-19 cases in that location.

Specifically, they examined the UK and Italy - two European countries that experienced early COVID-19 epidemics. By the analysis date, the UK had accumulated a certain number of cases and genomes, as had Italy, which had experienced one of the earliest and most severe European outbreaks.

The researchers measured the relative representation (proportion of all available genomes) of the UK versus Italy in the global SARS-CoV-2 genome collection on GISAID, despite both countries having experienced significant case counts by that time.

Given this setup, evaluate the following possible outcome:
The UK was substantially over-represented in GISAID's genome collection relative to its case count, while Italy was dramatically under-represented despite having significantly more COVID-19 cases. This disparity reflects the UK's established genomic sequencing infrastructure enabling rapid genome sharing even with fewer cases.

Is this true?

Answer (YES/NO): NO